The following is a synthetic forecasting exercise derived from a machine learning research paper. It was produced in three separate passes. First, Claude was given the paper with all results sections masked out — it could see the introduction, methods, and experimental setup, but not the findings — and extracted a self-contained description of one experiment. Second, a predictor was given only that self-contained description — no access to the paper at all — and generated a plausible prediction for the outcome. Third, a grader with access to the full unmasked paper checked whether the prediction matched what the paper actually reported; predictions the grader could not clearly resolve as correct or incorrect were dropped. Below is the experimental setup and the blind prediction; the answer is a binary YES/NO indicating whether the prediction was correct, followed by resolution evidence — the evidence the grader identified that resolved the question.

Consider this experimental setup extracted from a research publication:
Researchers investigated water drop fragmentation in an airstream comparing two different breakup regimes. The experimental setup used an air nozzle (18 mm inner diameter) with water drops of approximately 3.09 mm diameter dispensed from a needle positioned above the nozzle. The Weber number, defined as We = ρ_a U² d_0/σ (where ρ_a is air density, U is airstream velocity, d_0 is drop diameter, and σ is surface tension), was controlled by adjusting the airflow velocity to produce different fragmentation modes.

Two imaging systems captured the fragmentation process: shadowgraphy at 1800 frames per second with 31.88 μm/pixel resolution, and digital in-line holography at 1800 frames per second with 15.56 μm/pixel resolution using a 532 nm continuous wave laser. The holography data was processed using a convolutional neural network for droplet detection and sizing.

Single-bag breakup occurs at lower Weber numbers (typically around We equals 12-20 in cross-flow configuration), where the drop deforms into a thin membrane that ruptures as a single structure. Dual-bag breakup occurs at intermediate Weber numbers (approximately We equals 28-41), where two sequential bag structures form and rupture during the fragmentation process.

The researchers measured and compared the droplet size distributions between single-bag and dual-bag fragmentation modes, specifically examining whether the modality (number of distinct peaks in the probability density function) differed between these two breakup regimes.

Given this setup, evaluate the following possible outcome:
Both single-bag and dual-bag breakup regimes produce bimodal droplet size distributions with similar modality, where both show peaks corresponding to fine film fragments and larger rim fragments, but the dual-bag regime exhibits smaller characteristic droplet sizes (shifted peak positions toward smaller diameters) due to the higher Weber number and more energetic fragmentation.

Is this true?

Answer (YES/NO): NO